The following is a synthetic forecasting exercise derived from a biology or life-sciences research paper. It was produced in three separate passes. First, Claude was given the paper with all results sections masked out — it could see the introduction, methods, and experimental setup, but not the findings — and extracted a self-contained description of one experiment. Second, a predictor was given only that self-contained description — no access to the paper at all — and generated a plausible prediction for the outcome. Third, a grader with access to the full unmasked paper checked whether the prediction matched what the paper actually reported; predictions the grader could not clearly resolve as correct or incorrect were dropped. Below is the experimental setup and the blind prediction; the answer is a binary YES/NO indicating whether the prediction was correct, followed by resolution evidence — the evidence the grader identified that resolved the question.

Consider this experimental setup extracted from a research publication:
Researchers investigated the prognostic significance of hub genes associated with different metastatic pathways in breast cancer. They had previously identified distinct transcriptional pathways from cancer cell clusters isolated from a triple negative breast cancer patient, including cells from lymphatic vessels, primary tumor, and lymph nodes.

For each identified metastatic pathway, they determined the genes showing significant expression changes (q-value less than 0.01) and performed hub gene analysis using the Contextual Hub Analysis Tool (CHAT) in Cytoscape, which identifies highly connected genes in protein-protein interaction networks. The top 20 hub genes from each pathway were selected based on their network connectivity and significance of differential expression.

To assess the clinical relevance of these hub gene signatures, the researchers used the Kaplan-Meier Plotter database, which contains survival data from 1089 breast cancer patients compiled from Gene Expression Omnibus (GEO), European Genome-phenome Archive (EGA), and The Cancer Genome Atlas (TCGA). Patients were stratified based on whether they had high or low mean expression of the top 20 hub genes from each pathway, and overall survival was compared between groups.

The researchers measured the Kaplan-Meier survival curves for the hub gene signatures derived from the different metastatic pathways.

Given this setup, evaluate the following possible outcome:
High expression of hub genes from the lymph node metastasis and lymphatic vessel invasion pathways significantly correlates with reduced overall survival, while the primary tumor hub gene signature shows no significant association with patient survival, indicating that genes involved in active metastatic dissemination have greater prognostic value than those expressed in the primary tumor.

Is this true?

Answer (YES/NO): NO